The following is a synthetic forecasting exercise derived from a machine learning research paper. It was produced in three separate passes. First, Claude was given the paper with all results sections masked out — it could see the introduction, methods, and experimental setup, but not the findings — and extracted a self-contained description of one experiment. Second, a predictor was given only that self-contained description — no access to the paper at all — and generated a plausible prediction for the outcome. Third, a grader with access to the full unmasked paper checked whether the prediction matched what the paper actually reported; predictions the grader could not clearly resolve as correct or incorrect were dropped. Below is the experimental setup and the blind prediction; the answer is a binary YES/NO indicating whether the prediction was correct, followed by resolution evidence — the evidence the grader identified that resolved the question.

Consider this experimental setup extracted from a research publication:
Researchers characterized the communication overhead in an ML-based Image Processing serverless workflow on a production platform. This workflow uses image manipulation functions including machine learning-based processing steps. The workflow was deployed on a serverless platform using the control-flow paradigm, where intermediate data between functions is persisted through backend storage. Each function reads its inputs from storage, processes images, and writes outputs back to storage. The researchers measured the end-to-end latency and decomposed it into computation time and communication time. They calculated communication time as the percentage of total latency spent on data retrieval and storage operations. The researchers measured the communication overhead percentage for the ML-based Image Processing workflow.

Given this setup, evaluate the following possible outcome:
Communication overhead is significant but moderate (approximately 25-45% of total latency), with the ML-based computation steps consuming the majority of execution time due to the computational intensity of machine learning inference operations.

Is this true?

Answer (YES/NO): NO